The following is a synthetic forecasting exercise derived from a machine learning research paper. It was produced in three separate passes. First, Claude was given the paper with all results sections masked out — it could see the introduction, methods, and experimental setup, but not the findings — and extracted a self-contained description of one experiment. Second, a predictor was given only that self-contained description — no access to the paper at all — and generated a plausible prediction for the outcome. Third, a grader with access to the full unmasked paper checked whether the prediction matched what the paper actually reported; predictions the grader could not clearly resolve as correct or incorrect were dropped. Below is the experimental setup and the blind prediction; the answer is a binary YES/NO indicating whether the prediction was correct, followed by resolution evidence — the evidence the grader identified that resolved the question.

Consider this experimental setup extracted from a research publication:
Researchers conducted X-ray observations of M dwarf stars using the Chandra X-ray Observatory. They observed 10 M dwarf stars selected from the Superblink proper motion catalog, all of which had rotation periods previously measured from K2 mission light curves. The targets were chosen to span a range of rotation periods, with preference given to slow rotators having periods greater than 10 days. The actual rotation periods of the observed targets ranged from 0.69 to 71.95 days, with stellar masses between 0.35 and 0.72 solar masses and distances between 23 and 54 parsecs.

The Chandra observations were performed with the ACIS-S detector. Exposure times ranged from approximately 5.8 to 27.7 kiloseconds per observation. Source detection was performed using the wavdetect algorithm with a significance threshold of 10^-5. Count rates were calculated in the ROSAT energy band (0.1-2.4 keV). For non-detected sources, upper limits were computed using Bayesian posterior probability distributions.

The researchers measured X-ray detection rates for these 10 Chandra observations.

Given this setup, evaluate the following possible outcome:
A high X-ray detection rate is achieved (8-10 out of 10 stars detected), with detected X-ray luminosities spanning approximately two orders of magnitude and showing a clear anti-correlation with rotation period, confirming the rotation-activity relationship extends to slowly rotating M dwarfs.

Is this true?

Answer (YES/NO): NO